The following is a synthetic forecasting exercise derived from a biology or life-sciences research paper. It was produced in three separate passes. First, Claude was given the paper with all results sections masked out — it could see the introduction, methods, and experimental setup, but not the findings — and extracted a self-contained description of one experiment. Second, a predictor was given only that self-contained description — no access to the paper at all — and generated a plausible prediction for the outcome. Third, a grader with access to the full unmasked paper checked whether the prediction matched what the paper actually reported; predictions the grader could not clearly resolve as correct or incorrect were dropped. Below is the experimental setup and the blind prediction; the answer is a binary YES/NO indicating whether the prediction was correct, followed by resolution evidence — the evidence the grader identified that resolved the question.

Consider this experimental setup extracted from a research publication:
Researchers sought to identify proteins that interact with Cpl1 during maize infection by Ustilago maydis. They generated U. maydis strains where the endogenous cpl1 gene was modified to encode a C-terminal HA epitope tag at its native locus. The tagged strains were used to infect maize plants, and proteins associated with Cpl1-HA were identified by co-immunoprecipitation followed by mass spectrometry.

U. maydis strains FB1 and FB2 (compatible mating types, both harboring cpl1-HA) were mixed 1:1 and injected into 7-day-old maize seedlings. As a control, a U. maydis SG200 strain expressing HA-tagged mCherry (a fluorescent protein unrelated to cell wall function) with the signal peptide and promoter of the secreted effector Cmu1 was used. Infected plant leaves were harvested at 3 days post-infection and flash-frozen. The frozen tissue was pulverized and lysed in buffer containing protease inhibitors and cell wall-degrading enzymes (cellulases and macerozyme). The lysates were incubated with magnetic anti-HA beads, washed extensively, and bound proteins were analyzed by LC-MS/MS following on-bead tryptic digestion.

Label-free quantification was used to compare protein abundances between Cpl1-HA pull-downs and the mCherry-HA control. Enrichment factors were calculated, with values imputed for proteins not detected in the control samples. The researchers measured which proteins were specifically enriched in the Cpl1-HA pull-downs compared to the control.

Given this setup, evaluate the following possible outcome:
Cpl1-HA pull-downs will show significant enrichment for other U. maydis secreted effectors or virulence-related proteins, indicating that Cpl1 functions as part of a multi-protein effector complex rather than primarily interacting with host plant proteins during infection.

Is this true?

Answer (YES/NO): YES